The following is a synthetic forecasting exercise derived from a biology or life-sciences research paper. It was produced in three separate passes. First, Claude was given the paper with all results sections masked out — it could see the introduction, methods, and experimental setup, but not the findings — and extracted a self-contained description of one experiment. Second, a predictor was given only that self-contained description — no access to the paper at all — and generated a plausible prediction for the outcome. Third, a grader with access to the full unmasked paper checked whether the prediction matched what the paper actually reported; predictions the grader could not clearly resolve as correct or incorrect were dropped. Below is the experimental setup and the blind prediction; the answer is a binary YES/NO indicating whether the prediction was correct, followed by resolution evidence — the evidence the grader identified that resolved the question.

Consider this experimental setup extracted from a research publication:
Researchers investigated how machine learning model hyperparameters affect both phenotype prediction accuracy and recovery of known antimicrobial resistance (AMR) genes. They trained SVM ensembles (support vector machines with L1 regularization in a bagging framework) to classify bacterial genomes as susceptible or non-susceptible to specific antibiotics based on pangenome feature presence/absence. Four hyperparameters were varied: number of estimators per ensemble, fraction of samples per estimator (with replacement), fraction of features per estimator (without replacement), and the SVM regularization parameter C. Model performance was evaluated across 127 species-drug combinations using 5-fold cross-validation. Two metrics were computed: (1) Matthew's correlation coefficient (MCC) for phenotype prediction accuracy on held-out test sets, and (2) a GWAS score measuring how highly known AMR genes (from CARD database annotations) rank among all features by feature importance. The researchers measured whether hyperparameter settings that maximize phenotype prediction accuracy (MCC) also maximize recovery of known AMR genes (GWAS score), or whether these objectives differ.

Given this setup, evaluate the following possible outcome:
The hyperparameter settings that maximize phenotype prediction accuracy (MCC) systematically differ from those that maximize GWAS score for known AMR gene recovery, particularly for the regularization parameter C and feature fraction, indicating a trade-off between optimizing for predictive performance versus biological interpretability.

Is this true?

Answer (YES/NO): NO